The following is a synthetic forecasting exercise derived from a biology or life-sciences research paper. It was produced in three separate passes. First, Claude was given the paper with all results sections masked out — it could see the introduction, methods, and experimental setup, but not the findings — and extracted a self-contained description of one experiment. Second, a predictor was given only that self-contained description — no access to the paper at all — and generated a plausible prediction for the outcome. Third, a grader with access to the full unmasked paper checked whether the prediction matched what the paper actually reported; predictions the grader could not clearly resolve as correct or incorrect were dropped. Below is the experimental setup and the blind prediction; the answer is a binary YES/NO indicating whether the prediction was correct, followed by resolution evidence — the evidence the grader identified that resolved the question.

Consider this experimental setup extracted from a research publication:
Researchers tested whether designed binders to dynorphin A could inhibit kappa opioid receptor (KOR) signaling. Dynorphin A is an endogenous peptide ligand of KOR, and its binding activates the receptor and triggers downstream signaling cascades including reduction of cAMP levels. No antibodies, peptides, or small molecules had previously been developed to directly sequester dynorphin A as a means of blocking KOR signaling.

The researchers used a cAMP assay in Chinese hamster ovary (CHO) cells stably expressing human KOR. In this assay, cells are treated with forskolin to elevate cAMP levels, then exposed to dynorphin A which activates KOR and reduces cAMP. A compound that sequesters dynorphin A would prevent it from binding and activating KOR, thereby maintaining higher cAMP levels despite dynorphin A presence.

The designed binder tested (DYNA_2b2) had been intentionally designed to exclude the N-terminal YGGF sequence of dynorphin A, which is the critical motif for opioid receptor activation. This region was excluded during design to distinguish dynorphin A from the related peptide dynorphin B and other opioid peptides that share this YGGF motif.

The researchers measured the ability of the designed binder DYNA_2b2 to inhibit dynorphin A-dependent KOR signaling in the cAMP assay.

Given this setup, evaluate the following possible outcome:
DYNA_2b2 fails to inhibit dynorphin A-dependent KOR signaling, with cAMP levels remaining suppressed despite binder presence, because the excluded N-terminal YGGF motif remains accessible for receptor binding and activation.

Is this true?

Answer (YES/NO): NO